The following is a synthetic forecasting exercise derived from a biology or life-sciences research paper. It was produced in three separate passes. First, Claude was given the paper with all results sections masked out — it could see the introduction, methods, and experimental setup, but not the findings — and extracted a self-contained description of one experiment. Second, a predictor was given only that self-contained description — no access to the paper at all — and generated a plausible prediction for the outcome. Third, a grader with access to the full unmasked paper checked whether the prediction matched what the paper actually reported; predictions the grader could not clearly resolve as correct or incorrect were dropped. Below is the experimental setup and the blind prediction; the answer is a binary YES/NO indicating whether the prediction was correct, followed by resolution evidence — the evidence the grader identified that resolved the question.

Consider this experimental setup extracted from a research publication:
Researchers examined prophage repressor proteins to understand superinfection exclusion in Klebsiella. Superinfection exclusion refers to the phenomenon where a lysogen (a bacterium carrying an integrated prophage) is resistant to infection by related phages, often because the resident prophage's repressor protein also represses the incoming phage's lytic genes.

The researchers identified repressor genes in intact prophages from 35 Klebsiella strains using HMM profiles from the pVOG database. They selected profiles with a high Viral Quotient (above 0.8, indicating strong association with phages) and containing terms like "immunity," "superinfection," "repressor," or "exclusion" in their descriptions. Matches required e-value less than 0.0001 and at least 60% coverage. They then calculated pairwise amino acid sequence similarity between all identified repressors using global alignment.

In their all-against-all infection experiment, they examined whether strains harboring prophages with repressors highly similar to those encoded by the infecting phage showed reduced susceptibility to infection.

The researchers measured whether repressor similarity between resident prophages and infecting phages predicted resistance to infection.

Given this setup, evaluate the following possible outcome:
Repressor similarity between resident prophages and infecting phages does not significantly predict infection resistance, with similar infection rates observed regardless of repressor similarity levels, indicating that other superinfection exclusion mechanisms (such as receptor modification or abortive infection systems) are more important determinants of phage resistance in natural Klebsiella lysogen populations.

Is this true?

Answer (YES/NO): NO